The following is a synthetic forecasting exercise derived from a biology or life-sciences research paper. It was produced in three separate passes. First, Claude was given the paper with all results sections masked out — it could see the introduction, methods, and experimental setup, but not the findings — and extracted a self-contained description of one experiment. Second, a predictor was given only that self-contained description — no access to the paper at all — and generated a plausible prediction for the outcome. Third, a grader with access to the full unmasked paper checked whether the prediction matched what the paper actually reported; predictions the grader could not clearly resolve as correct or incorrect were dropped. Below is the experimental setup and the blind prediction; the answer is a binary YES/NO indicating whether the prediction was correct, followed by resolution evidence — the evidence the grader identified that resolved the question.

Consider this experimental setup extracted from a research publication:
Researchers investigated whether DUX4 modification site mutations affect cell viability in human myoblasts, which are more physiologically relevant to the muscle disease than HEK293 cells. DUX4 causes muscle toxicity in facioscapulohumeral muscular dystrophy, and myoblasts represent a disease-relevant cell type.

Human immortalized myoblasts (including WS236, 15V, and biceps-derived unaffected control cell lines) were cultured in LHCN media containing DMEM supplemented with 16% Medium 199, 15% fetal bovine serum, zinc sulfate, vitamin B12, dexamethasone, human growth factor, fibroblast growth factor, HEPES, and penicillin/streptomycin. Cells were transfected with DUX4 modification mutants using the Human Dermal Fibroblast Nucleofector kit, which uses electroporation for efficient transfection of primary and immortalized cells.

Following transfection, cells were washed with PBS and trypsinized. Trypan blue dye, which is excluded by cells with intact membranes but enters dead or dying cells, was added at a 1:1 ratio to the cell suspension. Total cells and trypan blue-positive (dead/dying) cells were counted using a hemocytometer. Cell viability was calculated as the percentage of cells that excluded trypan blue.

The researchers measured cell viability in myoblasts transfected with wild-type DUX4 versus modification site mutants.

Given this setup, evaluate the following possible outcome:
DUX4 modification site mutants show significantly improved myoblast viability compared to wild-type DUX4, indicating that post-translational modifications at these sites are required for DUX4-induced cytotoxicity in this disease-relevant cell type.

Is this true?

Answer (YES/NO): YES